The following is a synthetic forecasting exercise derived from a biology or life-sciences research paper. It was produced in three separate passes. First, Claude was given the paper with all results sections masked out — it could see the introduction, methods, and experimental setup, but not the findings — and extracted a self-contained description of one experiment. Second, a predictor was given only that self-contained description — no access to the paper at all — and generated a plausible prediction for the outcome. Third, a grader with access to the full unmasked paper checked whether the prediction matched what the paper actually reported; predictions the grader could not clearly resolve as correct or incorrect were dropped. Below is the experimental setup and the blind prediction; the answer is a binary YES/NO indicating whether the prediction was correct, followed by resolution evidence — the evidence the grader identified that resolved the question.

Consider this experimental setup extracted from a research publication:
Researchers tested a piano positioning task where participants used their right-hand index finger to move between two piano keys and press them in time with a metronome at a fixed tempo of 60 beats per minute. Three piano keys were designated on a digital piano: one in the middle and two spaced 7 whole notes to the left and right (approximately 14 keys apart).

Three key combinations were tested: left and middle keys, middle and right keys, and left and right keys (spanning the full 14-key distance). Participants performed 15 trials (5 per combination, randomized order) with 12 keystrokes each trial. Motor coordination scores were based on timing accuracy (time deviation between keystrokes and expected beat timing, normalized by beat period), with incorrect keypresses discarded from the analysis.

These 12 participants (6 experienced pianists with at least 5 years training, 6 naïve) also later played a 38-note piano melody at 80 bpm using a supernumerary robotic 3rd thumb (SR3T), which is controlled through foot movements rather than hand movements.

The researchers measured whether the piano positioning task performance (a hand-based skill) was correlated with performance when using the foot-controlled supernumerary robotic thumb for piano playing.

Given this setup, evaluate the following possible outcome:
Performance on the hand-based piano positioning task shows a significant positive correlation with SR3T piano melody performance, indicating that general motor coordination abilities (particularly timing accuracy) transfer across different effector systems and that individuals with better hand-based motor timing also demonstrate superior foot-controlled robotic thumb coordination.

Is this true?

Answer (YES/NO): NO